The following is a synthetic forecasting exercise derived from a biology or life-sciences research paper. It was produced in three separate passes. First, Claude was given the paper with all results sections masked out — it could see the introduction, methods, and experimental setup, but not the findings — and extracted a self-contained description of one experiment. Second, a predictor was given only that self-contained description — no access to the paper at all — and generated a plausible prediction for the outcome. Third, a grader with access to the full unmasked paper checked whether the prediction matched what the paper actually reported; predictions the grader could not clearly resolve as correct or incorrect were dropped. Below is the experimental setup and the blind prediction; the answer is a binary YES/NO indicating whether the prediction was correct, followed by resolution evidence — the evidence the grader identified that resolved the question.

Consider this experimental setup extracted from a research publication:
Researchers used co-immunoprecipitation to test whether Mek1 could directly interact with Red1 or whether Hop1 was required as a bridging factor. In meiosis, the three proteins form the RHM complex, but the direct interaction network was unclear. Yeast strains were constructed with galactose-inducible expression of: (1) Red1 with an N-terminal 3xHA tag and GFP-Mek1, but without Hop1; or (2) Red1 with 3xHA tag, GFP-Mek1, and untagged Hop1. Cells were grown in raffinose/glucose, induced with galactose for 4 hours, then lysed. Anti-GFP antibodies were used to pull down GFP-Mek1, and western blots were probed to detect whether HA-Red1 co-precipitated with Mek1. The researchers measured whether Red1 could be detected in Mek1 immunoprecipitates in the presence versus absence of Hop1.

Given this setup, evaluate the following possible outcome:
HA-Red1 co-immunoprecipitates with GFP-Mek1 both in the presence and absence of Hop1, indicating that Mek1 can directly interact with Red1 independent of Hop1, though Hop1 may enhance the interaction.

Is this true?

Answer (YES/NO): YES